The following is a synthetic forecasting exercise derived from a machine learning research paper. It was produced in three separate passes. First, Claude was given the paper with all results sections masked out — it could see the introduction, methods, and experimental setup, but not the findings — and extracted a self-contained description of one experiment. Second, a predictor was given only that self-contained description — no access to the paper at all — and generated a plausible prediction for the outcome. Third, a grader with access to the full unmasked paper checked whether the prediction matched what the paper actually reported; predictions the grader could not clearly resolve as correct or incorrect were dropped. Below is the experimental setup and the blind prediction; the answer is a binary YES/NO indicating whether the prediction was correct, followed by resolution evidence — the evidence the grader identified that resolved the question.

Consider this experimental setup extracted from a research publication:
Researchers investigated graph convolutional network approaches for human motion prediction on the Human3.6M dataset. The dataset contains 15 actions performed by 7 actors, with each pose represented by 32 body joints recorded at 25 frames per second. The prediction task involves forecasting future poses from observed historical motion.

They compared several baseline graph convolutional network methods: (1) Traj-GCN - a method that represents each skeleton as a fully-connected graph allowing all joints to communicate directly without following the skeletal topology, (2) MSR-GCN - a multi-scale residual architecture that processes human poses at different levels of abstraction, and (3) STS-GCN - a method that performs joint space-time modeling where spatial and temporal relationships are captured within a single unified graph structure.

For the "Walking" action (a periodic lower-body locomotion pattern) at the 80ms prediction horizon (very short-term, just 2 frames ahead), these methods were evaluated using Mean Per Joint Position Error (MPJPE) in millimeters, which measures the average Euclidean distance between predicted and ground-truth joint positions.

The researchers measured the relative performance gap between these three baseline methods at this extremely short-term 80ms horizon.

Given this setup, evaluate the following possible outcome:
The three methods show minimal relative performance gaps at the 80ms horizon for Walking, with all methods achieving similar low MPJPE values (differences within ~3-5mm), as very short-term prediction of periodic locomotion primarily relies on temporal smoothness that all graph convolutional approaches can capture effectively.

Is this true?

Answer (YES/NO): NO